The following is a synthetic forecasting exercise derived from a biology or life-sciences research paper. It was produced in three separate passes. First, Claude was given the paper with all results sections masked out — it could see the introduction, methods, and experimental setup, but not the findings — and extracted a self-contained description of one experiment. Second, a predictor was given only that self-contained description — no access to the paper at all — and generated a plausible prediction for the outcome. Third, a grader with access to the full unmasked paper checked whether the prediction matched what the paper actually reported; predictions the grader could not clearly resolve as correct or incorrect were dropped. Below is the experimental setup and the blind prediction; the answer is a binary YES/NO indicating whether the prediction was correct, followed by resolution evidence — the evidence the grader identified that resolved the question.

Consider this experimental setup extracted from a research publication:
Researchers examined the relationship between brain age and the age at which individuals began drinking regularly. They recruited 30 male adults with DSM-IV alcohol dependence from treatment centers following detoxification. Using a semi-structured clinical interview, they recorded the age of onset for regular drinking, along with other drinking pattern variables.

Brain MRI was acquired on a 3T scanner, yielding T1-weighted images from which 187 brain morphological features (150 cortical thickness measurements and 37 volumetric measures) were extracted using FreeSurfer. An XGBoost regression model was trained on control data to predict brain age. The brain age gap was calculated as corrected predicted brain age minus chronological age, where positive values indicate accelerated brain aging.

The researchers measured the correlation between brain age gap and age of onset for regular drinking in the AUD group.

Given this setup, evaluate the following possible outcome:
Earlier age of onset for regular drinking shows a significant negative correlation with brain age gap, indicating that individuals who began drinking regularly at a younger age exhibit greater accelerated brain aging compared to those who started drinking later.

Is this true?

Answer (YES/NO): NO